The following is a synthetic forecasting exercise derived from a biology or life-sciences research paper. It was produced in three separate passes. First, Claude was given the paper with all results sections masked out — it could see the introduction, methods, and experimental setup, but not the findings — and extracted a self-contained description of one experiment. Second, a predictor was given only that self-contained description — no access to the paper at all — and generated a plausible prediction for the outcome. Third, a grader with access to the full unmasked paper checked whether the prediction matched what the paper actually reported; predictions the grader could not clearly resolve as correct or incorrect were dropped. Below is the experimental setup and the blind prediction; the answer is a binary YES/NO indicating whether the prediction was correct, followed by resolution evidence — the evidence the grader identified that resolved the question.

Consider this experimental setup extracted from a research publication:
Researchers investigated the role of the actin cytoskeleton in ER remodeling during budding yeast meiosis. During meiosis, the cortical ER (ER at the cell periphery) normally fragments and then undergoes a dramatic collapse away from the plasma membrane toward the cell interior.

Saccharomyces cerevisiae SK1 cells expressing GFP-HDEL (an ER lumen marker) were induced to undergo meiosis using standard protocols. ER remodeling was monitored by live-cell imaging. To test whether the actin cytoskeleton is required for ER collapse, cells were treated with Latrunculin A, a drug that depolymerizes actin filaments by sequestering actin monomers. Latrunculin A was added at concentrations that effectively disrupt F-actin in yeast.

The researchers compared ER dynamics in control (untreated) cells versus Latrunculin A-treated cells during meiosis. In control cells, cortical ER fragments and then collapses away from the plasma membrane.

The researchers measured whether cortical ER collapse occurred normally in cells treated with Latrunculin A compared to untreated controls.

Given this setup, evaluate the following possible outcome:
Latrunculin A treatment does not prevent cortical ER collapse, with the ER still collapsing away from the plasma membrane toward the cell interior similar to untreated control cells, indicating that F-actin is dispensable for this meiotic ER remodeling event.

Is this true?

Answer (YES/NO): NO